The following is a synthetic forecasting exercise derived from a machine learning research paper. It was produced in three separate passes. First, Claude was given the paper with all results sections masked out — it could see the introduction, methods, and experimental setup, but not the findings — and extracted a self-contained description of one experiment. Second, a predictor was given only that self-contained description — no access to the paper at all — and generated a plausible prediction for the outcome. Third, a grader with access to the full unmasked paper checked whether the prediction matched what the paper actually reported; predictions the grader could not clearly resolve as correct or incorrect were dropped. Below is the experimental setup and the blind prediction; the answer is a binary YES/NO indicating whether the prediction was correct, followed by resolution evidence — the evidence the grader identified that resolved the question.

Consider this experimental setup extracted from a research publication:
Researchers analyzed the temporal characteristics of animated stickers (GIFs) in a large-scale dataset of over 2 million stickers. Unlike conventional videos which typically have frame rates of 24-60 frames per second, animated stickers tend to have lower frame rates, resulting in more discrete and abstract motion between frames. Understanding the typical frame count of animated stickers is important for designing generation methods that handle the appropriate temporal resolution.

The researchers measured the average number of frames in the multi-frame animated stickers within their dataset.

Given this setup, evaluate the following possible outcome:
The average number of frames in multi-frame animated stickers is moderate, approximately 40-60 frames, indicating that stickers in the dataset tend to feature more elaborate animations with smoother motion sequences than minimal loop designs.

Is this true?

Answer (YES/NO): NO